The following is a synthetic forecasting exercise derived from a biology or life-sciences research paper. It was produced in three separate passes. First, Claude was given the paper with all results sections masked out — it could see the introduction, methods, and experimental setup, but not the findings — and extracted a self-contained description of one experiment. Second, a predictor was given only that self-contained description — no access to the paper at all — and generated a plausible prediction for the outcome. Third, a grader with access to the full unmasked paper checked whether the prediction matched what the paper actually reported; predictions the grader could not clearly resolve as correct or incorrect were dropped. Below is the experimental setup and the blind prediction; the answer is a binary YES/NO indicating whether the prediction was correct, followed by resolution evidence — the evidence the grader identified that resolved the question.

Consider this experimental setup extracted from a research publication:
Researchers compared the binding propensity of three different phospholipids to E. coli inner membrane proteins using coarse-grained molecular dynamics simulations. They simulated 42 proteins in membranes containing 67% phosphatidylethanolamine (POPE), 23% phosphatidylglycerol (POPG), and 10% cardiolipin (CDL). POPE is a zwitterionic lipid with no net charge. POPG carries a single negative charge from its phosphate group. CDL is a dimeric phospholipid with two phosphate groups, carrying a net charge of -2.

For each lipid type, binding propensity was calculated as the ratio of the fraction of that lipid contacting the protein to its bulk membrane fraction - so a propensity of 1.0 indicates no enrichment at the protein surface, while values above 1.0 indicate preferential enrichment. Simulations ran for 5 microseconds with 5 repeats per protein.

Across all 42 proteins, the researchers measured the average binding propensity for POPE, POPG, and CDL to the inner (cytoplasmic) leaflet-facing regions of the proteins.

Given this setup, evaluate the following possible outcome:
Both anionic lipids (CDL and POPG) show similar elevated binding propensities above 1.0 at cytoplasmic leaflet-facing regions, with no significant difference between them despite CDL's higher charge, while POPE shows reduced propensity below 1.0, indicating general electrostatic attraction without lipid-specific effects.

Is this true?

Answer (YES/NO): NO